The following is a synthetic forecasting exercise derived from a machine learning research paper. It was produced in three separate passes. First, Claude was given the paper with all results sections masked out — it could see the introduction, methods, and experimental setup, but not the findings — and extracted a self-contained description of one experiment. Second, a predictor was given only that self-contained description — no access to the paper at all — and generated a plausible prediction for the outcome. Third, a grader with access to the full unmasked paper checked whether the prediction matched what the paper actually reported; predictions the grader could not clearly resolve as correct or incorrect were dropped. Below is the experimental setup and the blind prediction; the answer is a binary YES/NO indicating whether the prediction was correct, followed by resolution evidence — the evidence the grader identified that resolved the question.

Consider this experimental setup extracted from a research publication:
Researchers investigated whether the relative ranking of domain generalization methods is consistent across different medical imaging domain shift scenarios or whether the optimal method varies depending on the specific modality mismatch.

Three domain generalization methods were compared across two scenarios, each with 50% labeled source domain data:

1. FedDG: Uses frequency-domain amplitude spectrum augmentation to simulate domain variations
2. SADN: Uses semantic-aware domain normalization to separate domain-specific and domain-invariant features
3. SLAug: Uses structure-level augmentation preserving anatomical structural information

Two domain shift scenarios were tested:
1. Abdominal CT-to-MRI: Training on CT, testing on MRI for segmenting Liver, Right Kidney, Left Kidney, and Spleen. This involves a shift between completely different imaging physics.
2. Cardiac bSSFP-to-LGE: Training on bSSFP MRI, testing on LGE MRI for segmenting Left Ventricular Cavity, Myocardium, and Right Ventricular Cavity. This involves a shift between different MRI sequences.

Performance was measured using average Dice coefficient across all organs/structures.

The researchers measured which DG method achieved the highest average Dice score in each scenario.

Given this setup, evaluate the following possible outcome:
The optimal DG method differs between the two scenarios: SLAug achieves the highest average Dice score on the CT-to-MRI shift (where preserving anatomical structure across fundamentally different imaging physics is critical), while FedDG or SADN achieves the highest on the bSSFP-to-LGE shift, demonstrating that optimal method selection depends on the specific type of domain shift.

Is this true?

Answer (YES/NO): NO